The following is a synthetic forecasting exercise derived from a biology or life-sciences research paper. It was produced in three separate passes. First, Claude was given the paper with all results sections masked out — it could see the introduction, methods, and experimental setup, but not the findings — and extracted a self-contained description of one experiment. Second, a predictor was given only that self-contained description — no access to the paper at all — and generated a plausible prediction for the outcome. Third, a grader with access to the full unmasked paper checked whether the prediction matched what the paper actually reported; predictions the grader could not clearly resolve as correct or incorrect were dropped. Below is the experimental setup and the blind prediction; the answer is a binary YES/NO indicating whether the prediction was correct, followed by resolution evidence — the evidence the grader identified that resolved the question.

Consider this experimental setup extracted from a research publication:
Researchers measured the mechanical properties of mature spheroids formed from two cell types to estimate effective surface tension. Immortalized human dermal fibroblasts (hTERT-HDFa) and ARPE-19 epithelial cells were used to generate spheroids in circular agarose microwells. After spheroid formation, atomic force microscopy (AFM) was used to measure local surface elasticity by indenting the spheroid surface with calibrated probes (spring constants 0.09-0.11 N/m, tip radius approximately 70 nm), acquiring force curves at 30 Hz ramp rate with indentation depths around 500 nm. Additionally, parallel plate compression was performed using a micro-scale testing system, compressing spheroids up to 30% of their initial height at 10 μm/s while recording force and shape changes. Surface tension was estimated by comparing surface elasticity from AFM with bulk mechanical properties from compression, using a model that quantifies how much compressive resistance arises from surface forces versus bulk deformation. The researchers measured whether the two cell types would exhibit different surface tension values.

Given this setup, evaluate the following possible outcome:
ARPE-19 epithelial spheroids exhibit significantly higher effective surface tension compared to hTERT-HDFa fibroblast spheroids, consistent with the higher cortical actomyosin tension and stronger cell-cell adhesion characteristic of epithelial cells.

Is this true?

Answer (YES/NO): NO